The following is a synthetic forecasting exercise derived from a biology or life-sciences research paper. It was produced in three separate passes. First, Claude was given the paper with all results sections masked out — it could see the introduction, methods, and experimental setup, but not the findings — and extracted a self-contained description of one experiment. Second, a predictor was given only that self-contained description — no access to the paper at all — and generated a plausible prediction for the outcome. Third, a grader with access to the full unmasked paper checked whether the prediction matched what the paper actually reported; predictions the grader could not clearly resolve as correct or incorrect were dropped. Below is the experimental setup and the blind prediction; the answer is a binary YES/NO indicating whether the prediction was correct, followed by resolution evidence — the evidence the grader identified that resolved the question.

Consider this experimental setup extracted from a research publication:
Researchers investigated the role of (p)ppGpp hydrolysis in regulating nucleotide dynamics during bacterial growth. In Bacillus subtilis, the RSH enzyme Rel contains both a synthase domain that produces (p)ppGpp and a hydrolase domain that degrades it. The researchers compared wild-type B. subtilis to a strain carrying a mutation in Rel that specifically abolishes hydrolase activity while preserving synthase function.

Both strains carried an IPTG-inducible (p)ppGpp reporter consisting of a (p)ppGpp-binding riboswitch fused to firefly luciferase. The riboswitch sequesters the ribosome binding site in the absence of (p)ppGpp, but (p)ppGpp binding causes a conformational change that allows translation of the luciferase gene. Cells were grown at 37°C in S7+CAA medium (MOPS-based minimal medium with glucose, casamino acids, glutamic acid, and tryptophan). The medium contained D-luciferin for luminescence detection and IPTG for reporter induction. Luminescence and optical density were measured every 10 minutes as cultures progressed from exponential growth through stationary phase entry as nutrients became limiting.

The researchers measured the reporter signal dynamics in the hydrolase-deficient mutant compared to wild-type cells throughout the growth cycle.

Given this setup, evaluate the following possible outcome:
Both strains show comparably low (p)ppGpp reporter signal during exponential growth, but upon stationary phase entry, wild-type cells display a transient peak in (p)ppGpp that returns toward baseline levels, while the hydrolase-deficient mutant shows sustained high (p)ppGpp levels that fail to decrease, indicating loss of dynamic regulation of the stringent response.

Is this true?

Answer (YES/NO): NO